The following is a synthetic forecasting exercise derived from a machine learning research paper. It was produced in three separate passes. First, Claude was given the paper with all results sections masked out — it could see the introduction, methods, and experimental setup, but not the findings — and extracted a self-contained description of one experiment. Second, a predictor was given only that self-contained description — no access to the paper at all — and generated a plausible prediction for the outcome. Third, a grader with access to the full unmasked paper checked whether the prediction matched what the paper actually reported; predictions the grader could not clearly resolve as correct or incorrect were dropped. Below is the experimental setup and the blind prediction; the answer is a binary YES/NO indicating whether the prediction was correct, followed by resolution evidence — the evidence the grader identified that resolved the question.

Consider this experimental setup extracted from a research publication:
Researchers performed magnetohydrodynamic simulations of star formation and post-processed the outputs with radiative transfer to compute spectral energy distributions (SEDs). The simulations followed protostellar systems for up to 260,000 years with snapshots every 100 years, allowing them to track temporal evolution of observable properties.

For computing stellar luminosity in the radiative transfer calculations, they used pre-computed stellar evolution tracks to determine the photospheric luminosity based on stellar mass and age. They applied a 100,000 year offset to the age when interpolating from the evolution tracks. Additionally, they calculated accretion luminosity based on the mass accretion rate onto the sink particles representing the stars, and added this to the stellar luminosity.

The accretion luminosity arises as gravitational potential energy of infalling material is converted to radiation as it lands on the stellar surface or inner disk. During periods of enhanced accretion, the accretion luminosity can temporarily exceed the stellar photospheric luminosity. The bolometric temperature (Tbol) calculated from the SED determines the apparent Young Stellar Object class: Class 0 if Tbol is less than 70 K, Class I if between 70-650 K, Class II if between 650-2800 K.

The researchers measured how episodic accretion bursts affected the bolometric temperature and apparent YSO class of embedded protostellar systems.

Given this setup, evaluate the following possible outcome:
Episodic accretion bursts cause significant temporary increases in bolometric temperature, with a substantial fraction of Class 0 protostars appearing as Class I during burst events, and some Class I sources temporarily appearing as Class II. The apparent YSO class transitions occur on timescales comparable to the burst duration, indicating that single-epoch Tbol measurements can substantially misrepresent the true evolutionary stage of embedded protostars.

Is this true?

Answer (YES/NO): NO